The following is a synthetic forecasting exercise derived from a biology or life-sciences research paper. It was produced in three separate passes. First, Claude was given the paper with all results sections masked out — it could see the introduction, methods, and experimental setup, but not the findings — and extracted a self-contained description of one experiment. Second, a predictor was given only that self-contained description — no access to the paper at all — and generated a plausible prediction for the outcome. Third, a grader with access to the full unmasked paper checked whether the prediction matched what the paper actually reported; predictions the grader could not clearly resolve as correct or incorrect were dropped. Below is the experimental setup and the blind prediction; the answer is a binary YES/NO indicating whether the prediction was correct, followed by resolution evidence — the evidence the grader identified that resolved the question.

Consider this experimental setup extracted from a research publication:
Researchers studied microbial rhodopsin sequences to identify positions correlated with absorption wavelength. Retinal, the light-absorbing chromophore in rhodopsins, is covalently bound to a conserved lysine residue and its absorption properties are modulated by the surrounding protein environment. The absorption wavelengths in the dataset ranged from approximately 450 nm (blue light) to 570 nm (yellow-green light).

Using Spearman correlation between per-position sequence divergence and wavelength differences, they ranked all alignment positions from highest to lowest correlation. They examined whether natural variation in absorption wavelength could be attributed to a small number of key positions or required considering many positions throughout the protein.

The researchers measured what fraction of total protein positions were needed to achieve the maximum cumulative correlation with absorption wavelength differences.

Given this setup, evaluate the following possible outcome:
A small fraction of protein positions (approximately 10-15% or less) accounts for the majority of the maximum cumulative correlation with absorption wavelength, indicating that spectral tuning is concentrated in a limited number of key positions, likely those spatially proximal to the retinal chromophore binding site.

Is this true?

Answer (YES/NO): YES